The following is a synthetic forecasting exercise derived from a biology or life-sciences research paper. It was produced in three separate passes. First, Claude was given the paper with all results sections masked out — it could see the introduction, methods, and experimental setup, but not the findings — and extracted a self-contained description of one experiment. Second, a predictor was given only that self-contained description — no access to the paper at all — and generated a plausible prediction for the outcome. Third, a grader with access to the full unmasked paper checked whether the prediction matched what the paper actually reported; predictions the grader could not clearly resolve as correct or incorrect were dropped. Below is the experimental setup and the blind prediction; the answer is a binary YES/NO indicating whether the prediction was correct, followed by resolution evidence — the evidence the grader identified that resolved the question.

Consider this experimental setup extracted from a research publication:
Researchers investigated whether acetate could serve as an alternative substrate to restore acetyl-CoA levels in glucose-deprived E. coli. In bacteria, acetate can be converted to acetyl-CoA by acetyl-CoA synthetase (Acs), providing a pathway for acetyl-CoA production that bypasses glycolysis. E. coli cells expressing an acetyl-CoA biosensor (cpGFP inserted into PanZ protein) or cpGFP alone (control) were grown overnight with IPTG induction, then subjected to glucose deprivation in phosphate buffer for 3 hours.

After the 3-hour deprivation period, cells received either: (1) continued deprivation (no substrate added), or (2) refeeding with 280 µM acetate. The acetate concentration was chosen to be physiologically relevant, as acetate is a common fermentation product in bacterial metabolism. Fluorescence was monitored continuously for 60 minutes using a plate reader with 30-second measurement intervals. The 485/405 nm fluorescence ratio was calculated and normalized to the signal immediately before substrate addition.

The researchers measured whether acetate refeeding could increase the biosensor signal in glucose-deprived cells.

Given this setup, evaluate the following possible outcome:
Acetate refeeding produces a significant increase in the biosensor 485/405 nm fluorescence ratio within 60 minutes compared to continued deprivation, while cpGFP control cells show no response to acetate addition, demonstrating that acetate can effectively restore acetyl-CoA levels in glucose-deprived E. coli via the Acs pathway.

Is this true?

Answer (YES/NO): YES